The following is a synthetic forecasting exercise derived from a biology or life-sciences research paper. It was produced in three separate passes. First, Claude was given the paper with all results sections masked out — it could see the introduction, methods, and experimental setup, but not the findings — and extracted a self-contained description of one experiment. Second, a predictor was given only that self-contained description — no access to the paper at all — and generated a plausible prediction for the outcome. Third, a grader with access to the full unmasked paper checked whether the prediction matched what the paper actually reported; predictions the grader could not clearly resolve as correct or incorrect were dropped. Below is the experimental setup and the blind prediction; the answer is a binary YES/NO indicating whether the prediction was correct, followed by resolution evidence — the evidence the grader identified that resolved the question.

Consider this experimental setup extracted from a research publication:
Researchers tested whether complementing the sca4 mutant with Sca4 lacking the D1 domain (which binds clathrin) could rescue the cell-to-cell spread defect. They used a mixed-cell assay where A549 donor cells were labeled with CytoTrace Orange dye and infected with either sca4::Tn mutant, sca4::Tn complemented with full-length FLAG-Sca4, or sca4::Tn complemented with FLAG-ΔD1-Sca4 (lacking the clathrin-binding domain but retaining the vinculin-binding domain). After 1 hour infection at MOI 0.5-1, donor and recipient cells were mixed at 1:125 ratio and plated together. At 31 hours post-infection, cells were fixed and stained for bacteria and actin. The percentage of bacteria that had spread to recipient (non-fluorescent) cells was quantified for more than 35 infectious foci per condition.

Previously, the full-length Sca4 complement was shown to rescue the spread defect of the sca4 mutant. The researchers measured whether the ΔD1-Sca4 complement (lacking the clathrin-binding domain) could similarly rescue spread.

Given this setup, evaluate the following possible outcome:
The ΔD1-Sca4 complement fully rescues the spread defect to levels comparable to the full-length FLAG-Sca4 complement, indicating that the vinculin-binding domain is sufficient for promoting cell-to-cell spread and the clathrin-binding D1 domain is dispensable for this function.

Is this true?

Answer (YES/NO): YES